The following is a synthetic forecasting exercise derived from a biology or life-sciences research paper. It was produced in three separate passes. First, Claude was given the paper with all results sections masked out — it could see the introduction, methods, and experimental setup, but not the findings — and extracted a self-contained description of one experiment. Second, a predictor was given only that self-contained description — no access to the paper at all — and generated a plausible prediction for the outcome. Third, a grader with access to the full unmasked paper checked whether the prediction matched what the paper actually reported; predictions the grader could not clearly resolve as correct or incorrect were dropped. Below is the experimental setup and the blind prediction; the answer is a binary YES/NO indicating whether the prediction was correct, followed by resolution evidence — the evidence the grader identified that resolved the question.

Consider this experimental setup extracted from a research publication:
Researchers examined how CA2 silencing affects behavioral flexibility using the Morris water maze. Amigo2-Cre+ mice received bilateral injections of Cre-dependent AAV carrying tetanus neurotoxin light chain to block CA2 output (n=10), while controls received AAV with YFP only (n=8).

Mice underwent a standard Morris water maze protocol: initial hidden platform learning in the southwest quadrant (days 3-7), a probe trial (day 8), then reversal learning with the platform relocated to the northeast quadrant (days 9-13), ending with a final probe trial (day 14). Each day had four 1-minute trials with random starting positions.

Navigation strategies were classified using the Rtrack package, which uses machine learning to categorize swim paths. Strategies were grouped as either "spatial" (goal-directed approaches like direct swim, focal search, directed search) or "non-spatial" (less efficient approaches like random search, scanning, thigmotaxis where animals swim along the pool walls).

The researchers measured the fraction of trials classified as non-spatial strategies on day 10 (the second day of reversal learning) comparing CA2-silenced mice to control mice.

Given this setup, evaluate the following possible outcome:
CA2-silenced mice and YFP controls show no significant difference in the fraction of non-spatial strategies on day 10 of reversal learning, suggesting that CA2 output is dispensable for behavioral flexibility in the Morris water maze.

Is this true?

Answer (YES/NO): NO